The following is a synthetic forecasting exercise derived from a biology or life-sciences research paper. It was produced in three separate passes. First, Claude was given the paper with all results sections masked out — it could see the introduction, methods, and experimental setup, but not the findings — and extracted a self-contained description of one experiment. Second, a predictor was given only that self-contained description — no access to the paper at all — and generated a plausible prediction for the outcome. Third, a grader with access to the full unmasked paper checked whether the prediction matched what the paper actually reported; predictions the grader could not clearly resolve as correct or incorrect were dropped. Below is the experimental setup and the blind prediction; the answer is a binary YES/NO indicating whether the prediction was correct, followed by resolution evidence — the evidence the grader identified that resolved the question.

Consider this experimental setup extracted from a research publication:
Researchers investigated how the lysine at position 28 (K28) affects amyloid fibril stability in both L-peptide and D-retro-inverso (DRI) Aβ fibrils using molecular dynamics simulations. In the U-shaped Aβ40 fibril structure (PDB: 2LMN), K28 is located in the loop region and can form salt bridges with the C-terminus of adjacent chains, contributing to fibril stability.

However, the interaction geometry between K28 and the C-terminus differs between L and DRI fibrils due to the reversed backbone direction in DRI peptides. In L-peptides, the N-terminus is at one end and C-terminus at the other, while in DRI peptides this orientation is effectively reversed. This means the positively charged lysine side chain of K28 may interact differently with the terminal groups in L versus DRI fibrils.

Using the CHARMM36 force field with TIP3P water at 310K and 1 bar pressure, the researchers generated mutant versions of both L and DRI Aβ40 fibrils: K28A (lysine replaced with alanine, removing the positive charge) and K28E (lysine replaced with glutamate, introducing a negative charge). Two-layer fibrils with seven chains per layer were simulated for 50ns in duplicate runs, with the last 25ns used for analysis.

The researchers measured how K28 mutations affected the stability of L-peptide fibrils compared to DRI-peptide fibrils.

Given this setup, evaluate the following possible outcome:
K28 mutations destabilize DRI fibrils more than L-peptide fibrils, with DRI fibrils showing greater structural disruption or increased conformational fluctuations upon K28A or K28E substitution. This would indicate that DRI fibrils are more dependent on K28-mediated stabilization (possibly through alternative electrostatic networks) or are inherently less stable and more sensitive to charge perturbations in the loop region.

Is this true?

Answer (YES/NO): NO